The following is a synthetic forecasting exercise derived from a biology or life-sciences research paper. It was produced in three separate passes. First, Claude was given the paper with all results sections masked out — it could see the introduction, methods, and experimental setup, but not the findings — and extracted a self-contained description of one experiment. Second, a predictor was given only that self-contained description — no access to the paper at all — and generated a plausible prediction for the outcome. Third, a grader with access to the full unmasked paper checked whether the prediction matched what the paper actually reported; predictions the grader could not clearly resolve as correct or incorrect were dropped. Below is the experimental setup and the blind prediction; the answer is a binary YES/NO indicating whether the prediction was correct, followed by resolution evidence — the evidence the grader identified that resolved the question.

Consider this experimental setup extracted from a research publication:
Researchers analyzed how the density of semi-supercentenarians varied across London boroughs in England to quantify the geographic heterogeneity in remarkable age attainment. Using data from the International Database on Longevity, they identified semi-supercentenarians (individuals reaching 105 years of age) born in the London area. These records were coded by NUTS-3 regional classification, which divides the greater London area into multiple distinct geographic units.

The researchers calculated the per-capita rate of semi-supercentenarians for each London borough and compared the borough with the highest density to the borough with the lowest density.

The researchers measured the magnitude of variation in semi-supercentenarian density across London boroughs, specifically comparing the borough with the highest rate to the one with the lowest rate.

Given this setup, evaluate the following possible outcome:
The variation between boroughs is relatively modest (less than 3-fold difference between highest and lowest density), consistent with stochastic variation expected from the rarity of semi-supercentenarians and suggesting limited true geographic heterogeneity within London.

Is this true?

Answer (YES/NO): NO